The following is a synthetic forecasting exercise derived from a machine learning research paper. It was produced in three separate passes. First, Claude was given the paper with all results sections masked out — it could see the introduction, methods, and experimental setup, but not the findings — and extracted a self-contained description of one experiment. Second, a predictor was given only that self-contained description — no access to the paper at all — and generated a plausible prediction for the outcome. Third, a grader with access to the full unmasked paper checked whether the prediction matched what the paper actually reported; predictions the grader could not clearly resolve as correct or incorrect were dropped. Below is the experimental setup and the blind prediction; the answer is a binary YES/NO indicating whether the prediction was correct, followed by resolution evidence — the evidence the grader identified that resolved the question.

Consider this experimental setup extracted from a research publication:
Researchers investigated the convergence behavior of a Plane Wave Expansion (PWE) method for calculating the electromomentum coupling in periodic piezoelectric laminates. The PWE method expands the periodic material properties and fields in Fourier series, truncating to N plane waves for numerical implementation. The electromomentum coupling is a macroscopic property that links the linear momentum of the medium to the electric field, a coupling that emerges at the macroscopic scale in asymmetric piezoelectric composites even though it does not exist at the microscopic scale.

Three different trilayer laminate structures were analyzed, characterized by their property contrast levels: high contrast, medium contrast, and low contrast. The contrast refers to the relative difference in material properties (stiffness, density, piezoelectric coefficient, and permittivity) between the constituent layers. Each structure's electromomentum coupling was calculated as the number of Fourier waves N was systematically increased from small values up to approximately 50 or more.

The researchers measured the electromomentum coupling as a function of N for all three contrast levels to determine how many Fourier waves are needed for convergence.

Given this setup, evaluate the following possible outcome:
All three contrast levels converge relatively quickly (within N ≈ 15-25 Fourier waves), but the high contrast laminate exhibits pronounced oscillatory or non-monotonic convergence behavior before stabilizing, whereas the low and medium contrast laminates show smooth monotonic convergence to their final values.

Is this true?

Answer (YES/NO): NO